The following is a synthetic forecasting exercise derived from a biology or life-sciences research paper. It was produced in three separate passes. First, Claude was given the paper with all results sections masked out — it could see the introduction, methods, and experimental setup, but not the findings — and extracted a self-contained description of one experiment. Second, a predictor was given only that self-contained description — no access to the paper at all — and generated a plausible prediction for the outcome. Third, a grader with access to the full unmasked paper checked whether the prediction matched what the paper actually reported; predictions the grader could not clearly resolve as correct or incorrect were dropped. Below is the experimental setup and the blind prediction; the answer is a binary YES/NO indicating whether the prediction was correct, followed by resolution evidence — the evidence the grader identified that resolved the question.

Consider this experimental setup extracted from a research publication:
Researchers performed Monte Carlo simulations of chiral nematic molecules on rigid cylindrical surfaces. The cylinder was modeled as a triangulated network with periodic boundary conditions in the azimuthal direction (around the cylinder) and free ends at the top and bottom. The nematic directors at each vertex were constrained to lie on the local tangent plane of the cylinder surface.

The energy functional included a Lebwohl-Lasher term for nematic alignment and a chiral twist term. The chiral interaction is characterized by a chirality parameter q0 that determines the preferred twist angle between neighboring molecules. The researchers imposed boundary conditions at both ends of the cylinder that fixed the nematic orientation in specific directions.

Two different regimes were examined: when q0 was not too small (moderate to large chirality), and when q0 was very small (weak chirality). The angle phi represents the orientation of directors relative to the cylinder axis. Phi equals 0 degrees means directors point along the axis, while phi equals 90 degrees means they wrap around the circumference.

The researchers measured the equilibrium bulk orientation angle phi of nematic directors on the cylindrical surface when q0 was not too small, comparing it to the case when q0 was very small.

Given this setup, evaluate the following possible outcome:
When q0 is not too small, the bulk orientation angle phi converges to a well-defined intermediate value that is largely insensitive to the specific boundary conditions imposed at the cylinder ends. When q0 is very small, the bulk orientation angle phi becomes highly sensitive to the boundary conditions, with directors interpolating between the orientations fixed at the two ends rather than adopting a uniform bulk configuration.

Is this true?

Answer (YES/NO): NO